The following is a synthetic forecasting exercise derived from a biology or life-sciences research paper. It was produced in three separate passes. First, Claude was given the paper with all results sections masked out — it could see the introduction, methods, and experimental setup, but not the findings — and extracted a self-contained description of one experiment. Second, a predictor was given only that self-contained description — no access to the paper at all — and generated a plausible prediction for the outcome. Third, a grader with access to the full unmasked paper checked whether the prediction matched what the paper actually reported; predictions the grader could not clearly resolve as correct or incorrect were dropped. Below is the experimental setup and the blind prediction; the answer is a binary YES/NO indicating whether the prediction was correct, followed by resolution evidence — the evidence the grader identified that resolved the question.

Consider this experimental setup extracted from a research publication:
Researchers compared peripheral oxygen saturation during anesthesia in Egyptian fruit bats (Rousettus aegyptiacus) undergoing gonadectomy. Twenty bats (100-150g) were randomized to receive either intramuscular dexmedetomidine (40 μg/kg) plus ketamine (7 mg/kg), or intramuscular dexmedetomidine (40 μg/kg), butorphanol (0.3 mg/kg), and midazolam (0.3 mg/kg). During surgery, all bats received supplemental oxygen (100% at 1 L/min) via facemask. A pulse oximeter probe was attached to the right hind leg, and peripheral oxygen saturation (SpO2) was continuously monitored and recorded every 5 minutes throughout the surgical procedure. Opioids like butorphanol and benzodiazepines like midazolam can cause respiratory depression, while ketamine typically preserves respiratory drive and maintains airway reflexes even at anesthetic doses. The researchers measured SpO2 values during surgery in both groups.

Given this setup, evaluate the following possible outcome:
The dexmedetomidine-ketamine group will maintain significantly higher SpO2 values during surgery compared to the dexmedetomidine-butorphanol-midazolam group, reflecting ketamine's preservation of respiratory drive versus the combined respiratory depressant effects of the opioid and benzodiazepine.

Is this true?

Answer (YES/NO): NO